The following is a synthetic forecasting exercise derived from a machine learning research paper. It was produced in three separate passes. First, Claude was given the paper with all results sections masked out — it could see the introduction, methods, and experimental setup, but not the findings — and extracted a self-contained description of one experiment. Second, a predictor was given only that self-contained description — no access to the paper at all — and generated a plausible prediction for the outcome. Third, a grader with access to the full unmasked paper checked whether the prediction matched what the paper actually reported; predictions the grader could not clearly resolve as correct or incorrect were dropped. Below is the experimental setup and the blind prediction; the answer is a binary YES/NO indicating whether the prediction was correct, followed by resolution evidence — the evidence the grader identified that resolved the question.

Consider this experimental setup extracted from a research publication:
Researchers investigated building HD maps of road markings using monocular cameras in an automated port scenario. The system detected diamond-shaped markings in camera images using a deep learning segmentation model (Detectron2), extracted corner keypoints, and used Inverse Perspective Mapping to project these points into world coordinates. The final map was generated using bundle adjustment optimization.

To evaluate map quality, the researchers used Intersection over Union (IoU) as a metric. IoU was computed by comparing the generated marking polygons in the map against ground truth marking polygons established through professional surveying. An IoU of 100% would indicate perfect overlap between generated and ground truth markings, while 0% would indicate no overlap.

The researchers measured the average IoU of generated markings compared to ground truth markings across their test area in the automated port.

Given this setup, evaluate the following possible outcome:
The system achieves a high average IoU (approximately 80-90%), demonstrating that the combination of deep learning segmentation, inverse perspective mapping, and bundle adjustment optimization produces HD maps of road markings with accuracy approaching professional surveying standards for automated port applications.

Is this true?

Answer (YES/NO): NO